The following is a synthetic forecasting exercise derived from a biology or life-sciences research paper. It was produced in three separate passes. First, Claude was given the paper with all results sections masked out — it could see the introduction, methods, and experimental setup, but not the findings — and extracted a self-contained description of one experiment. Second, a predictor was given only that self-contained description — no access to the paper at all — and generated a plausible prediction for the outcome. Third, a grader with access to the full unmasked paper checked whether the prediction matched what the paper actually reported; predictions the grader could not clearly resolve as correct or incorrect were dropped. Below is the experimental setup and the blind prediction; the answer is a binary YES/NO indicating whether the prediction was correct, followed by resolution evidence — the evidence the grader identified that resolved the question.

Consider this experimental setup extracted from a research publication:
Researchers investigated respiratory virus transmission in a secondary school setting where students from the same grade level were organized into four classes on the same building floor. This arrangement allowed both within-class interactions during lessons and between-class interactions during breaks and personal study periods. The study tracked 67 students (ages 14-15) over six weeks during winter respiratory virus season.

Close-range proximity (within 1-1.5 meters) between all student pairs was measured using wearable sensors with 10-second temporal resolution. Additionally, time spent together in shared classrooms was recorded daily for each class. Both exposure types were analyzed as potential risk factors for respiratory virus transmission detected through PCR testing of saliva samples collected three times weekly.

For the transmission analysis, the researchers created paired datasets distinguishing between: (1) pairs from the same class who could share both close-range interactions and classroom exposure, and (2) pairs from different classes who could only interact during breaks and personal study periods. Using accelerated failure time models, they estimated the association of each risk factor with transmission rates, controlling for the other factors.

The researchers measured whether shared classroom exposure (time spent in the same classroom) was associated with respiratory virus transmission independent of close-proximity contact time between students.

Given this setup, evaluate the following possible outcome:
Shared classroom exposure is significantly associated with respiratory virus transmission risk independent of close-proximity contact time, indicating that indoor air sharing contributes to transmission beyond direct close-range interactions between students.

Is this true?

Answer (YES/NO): YES